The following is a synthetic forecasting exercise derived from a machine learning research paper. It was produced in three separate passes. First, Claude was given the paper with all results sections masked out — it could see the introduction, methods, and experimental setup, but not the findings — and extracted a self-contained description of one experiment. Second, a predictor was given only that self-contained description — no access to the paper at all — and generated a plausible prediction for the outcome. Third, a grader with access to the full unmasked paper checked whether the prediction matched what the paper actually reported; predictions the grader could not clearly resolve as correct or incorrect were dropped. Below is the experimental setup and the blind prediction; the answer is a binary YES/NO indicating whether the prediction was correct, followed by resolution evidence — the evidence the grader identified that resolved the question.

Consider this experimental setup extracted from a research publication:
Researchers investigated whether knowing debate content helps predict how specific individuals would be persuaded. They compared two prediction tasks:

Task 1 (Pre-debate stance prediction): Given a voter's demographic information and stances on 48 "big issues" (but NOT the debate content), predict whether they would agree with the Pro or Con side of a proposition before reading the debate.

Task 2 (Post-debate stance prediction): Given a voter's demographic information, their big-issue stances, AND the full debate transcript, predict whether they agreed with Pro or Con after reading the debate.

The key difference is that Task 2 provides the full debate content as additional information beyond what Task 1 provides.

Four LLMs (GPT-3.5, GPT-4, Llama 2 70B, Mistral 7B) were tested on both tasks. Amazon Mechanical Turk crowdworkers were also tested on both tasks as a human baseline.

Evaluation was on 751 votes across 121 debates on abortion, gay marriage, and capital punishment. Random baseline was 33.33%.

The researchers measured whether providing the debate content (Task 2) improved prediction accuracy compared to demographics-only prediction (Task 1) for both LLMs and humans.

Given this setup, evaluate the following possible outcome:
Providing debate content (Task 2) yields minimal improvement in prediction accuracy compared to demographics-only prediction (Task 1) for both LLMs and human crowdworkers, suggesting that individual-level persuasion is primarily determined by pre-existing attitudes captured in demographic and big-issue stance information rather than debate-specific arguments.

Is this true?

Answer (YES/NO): YES